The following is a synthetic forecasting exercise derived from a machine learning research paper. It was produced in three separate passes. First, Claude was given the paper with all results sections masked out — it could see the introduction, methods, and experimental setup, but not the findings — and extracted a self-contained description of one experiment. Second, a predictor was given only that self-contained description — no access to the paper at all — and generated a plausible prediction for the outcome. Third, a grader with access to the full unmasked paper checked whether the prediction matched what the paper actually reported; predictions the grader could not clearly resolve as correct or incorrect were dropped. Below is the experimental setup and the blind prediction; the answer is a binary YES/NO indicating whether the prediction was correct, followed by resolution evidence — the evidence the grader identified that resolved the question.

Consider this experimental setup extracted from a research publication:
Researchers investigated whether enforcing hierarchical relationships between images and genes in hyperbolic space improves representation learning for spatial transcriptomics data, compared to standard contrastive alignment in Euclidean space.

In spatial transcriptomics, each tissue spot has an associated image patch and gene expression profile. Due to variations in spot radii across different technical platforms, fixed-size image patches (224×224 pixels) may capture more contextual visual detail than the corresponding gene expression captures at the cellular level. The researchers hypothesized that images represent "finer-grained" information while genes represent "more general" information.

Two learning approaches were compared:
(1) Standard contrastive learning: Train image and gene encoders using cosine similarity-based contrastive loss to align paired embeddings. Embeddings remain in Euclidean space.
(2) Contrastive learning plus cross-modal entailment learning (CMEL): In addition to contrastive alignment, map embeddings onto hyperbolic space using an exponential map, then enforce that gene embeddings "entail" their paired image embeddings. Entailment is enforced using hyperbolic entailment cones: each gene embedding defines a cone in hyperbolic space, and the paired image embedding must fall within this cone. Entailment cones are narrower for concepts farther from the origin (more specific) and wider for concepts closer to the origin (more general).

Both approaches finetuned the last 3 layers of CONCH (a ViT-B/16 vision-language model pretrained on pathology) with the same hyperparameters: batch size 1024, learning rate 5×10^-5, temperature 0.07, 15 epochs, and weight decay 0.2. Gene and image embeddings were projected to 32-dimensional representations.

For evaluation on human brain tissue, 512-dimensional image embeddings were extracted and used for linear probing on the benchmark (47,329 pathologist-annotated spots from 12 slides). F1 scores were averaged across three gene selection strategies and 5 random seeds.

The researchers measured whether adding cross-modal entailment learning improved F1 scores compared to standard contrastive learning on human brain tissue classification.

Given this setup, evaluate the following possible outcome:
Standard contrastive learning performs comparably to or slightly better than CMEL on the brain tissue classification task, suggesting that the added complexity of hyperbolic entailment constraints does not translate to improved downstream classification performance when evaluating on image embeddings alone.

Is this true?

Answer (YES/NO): NO